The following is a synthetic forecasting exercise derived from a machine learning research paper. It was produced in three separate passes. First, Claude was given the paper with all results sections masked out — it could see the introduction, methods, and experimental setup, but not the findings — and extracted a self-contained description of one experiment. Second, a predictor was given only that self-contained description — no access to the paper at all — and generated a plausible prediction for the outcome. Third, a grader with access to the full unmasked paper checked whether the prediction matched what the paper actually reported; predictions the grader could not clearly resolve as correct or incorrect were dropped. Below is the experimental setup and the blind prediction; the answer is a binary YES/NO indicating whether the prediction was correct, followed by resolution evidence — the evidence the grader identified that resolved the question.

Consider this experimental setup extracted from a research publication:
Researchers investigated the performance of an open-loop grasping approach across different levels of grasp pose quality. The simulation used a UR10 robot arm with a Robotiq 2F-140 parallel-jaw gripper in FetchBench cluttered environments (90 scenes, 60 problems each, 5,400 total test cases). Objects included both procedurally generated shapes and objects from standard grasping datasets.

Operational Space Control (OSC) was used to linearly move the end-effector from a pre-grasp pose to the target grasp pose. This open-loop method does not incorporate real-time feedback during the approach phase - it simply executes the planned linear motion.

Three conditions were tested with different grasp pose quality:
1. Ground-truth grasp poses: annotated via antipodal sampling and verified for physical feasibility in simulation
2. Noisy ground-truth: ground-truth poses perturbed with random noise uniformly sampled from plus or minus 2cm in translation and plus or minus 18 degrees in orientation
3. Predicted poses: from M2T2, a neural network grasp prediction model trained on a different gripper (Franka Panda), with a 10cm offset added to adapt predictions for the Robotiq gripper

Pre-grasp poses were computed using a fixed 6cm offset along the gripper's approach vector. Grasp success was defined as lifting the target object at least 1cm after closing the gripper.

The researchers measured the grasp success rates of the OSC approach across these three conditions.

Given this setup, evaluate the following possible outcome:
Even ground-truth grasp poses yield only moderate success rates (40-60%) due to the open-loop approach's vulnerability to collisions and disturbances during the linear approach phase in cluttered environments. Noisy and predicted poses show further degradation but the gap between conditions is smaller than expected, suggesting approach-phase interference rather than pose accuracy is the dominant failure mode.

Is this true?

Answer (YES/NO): NO